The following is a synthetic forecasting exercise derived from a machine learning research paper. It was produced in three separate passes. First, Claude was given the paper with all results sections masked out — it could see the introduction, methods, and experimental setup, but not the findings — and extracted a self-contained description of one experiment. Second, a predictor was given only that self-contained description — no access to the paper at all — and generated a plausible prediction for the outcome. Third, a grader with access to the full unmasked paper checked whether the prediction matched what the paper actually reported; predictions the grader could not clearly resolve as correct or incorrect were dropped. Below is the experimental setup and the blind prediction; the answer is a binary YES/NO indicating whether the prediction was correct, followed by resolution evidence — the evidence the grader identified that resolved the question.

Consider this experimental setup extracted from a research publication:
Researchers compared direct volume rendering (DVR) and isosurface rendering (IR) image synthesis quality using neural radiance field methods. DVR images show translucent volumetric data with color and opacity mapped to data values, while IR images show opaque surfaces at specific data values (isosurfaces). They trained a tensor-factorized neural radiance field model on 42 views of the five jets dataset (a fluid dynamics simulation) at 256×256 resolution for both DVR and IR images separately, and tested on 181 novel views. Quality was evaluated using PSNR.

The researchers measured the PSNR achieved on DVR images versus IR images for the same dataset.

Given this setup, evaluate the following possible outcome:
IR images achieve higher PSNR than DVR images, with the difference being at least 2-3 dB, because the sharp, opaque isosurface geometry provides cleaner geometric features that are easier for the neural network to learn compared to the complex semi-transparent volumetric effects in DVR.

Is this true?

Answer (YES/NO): YES